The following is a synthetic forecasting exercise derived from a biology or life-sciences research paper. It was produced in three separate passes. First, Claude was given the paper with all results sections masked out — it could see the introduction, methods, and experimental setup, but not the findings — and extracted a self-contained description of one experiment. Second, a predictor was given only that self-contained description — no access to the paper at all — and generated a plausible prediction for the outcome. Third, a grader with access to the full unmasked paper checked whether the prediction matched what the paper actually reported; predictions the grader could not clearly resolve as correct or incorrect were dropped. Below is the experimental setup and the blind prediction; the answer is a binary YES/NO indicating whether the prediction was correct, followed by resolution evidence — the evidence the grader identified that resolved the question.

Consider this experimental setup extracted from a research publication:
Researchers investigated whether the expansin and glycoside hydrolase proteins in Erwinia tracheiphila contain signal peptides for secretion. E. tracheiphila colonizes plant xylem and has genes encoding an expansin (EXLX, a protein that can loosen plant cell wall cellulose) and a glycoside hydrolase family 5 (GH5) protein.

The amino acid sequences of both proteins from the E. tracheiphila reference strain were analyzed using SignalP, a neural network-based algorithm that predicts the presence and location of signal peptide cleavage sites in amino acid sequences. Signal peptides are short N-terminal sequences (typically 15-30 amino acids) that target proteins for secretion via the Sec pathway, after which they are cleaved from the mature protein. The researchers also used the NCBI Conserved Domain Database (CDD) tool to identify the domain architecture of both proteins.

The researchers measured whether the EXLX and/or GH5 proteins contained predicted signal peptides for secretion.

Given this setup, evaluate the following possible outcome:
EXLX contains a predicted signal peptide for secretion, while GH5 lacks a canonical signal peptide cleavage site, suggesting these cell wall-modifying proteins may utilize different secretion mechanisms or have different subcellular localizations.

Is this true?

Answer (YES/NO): NO